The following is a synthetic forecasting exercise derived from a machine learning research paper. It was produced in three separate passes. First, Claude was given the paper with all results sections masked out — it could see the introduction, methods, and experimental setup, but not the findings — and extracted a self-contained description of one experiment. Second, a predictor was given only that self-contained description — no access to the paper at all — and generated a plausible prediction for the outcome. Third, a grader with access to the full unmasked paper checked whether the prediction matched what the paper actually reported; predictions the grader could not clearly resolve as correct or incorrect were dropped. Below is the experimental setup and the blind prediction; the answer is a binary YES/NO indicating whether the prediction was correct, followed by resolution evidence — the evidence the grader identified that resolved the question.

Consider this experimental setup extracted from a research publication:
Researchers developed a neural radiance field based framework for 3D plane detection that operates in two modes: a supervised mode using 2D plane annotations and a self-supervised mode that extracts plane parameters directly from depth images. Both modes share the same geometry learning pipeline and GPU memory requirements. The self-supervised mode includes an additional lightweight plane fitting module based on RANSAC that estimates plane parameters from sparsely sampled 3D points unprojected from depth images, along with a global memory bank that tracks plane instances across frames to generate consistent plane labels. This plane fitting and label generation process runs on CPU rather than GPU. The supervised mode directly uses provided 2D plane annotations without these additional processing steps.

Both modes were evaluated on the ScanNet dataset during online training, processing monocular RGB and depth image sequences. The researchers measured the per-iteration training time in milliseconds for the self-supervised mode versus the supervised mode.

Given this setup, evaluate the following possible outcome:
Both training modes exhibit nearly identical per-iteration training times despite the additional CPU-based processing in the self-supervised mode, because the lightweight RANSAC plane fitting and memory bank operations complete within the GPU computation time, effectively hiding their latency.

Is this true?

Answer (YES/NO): NO